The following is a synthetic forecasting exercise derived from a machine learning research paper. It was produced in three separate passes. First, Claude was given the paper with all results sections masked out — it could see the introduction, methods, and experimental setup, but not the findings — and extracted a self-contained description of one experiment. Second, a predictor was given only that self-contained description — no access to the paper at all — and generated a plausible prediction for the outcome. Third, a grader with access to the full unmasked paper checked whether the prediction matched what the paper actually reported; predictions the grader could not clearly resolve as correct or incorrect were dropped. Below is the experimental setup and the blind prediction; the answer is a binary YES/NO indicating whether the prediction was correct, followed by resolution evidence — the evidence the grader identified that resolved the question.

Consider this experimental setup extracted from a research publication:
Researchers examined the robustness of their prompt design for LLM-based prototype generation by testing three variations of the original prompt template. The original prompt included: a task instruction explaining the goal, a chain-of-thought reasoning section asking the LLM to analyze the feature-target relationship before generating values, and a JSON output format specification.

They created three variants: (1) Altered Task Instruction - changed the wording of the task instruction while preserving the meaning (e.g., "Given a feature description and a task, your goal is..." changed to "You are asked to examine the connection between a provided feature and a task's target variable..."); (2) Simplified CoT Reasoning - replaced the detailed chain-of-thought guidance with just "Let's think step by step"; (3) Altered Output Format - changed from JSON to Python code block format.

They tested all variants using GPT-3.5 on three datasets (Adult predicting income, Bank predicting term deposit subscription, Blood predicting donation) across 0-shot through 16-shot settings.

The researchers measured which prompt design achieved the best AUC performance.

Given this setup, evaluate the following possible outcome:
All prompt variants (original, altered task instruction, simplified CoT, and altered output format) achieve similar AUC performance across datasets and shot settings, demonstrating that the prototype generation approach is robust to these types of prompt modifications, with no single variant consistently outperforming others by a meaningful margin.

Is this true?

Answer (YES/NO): NO